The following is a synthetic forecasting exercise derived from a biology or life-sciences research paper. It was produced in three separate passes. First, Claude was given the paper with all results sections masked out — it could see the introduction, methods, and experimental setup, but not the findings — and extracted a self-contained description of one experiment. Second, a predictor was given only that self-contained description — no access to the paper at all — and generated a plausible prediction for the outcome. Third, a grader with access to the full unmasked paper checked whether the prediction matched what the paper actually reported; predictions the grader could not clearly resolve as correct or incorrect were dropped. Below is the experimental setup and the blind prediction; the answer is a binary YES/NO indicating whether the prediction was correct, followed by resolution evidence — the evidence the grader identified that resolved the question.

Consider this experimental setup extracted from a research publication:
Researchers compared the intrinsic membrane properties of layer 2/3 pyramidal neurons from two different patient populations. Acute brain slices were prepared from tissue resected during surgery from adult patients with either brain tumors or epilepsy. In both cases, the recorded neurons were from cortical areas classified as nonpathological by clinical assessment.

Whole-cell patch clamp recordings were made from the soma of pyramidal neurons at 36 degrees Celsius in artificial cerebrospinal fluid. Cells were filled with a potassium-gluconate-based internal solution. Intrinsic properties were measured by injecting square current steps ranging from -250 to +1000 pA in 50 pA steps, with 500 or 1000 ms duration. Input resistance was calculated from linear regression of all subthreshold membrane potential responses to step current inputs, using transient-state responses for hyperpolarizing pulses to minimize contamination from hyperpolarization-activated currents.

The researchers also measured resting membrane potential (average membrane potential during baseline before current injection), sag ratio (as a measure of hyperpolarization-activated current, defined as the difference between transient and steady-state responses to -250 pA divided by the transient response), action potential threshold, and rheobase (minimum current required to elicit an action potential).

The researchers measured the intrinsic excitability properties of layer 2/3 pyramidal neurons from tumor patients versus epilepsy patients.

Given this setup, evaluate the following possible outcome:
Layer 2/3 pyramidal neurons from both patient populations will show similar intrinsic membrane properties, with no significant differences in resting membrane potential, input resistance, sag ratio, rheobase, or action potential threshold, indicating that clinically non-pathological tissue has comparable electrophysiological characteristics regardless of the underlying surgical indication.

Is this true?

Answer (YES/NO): NO